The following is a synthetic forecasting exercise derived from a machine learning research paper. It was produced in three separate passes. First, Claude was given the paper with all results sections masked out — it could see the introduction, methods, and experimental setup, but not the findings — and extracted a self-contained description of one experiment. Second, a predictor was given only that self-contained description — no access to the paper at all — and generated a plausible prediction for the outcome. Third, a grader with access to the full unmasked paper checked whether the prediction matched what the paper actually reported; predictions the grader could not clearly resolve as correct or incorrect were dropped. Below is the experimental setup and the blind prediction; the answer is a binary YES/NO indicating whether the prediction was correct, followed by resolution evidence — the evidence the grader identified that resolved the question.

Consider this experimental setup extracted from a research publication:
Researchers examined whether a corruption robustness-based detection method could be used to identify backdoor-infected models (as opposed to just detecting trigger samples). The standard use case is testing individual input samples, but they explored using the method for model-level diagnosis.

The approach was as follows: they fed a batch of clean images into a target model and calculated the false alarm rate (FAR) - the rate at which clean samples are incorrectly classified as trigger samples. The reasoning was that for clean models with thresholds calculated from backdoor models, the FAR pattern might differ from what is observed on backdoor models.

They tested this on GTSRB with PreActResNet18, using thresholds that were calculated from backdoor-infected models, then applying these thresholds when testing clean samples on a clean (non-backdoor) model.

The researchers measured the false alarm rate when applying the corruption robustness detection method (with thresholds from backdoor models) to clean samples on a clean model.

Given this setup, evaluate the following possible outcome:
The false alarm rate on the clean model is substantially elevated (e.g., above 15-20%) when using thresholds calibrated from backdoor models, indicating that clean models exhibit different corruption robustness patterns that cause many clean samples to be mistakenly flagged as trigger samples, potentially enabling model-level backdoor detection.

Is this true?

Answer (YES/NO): YES